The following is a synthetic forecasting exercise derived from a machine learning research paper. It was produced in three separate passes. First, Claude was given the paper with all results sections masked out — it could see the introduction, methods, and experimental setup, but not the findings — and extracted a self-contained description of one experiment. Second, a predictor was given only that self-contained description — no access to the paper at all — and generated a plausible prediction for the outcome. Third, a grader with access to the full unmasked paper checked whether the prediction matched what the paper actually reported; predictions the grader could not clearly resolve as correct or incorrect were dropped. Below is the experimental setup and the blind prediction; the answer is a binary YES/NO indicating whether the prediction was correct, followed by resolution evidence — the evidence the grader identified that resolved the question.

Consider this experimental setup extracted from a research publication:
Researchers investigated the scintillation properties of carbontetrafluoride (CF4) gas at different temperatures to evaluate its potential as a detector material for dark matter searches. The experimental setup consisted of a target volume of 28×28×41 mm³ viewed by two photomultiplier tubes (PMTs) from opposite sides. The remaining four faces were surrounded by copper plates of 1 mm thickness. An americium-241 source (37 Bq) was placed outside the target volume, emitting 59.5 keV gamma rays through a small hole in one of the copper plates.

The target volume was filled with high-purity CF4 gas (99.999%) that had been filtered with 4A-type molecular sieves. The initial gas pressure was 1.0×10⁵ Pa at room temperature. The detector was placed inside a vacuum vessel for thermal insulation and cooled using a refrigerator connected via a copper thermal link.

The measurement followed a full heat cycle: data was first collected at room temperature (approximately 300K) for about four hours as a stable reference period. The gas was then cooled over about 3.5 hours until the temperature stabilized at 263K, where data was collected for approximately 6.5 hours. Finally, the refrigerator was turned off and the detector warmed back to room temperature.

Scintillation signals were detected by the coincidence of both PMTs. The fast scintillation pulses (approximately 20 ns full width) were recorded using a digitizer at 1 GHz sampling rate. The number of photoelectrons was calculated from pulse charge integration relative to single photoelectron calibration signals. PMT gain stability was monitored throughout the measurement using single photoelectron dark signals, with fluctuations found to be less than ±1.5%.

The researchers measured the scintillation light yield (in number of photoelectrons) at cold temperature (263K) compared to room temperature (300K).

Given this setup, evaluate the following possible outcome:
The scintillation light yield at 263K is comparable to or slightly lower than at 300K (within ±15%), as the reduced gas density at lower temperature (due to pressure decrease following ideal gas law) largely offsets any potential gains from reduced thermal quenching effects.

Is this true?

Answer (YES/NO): NO